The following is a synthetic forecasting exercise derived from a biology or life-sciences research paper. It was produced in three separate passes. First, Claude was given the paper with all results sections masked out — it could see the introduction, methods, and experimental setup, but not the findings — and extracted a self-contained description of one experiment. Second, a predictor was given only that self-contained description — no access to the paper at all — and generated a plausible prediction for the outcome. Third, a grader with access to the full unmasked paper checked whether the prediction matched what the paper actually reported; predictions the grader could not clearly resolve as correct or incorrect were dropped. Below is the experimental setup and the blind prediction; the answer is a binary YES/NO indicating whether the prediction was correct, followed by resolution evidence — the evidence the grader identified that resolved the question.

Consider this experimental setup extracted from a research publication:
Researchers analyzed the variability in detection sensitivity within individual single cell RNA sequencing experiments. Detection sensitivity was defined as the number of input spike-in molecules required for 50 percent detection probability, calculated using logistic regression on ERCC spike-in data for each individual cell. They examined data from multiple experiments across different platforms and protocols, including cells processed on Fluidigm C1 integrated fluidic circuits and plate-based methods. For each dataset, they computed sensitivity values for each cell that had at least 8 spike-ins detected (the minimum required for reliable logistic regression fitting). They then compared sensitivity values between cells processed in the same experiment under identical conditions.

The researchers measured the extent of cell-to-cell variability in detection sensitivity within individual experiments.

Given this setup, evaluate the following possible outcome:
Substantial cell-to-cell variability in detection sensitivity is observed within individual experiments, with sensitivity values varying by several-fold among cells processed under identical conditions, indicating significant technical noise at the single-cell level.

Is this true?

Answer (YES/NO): YES